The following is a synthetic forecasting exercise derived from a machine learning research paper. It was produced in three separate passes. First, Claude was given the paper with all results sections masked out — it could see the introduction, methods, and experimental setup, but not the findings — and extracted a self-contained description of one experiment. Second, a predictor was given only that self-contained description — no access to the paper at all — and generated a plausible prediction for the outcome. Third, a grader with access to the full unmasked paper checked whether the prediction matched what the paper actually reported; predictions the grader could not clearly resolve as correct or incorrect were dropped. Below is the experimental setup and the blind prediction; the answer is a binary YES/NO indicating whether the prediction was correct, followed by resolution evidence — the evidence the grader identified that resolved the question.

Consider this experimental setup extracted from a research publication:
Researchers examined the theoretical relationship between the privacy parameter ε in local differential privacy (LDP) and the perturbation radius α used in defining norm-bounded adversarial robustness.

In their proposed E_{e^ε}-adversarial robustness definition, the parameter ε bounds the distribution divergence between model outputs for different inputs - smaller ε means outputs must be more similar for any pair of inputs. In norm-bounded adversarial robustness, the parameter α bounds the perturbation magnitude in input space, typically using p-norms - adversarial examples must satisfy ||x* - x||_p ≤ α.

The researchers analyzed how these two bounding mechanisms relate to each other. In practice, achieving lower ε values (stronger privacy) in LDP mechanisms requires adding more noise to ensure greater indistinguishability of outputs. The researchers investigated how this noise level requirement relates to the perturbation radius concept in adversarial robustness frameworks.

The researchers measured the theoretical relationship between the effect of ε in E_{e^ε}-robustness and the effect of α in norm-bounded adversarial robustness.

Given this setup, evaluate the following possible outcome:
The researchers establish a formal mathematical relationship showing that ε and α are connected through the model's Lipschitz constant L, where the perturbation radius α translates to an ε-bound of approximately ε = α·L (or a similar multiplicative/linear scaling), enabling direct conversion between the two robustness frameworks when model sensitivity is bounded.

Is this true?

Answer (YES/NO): NO